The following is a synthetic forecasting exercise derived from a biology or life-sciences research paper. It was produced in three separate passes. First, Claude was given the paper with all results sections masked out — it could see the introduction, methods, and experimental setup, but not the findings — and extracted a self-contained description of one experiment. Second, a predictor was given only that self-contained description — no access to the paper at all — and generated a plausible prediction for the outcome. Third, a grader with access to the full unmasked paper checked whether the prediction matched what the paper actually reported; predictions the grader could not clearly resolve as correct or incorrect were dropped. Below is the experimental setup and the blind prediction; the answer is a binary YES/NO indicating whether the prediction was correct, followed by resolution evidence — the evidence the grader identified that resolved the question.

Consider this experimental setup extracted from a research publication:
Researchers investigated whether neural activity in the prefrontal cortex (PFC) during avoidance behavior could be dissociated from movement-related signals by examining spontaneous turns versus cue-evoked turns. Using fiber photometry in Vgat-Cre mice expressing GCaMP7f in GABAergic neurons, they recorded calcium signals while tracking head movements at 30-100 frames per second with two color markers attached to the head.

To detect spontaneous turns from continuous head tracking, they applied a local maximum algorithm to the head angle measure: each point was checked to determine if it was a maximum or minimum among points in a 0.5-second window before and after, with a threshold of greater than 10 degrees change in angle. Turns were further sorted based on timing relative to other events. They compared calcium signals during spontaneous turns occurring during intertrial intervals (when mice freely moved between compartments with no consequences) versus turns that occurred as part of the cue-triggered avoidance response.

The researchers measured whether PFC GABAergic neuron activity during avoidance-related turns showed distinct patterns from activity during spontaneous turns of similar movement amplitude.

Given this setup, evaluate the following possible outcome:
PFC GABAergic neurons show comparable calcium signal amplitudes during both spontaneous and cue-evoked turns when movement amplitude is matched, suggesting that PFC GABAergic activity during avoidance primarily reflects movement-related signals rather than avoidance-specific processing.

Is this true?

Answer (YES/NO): NO